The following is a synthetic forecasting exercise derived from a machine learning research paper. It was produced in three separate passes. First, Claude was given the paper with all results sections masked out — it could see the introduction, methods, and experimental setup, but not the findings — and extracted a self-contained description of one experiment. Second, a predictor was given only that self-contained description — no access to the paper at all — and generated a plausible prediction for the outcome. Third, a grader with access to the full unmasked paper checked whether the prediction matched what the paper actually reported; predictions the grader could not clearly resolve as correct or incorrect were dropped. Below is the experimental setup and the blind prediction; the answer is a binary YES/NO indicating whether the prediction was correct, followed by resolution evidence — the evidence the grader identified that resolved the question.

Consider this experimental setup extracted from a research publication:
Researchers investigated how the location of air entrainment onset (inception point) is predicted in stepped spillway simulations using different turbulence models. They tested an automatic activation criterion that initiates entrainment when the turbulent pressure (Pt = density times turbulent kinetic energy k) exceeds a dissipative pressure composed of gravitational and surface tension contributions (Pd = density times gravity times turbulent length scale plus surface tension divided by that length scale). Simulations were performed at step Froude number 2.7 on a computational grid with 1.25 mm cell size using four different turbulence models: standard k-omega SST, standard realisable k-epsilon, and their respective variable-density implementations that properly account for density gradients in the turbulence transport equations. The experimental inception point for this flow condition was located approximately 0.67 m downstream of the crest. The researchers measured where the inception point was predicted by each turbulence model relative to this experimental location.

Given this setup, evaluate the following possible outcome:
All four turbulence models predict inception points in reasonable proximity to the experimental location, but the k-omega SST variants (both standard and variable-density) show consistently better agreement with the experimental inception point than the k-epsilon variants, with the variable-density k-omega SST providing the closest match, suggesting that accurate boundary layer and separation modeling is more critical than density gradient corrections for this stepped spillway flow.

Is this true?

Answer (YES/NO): NO